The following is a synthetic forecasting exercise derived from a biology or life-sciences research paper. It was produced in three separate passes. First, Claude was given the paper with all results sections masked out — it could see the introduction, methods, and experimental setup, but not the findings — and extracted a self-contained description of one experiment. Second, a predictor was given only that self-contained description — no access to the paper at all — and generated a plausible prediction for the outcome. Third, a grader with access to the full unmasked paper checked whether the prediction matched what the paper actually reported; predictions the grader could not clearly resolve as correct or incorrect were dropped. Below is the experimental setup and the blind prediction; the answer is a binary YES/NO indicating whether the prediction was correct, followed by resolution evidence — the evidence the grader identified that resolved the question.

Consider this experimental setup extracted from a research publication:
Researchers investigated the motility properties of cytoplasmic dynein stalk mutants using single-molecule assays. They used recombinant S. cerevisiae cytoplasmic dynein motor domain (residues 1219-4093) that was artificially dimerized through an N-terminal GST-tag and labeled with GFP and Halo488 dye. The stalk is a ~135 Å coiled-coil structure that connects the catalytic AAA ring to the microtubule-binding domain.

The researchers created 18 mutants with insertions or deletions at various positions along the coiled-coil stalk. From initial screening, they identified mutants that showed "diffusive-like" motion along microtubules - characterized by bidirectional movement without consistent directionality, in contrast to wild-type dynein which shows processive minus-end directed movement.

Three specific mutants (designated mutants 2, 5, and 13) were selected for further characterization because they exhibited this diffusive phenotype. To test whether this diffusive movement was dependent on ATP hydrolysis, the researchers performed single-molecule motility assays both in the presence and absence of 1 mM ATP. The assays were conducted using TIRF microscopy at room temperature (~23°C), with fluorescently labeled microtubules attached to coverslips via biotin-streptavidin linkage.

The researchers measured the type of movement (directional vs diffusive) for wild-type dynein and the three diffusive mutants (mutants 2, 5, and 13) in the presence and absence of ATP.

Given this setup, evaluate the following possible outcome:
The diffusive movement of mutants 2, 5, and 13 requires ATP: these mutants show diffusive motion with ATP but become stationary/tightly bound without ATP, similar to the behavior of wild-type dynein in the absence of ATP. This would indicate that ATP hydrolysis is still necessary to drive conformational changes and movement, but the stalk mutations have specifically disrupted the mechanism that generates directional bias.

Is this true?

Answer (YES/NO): NO